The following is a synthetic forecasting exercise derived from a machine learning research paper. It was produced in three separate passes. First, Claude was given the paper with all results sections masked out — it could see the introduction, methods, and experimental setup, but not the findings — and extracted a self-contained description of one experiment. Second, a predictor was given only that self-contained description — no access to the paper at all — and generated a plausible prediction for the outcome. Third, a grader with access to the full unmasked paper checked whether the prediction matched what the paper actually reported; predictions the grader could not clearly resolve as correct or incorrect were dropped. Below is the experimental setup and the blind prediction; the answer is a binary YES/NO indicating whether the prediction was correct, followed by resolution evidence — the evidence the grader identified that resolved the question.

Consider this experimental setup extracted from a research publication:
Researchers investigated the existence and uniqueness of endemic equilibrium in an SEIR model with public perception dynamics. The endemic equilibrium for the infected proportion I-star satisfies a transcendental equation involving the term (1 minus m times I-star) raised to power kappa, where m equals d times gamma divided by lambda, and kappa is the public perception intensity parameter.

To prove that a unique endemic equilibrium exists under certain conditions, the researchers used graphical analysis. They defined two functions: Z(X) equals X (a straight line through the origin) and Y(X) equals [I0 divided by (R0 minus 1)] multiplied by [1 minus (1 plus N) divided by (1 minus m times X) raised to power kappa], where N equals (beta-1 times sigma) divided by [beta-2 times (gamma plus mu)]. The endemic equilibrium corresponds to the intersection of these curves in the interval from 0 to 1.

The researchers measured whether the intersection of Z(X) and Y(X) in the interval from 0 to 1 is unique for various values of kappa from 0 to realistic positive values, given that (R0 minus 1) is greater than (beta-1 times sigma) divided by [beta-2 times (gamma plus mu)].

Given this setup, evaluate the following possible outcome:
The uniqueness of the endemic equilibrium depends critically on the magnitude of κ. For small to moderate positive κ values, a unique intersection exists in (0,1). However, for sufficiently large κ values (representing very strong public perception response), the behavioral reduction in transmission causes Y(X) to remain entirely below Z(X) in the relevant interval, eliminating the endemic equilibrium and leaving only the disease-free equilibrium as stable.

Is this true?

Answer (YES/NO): NO